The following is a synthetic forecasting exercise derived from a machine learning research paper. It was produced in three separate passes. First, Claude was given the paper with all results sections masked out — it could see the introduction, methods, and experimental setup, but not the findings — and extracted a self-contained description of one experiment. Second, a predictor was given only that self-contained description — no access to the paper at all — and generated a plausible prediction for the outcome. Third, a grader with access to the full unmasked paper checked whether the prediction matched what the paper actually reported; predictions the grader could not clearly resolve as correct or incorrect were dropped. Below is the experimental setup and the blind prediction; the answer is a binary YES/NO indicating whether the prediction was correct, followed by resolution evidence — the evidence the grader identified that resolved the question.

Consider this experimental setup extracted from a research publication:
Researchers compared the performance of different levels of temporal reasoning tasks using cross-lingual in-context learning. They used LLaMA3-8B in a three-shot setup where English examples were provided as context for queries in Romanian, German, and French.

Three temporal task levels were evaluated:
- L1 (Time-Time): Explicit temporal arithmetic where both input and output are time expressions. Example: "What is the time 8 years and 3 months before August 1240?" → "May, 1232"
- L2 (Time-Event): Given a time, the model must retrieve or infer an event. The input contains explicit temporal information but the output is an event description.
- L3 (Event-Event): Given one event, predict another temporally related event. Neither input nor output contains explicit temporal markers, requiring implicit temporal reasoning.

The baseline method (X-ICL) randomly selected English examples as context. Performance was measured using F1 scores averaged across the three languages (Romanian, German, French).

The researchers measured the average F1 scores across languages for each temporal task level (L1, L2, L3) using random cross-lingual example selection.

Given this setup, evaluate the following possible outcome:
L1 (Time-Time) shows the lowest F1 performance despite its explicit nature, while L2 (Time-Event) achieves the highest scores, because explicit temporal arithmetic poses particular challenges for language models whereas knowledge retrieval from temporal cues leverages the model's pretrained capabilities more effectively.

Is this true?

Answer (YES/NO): NO